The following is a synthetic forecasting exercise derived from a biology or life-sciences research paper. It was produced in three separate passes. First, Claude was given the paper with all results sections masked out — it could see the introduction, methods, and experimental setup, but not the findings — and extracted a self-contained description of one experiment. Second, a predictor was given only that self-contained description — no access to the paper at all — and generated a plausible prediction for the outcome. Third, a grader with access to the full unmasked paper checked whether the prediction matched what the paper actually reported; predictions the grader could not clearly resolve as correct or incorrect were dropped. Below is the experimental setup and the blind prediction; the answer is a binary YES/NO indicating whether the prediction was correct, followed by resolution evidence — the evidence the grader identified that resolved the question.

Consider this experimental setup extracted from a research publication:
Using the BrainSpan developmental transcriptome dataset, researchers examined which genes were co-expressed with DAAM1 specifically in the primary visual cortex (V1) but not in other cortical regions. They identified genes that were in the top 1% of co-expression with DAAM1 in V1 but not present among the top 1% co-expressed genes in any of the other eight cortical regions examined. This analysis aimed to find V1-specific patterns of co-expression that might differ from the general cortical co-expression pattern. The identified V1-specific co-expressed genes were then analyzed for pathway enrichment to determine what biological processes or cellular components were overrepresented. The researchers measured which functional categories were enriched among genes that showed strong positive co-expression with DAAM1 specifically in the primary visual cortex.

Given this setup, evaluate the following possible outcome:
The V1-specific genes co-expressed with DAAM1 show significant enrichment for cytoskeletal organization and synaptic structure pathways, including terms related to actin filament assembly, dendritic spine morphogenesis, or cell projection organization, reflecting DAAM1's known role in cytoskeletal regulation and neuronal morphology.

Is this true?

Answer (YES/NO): NO